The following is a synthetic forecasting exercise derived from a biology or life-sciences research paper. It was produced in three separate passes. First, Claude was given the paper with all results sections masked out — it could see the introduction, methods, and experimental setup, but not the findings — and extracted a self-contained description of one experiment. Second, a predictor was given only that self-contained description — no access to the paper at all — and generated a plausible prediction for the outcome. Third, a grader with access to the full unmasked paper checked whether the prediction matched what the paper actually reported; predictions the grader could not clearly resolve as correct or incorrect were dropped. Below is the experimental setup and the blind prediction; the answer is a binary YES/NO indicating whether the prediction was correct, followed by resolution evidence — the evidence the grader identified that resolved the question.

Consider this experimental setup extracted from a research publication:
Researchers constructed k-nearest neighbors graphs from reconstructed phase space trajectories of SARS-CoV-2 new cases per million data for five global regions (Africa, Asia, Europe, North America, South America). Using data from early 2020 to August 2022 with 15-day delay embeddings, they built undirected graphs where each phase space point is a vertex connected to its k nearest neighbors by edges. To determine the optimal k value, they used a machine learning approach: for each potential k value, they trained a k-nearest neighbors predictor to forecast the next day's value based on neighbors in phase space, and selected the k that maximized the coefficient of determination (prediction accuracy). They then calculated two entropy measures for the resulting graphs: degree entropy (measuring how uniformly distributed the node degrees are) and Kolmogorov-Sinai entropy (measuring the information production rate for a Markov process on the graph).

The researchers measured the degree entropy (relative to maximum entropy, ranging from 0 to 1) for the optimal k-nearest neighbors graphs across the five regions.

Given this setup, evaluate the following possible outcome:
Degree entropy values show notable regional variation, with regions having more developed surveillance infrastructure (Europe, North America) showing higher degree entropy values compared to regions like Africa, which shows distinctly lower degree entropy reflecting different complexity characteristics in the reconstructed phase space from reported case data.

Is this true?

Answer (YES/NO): NO